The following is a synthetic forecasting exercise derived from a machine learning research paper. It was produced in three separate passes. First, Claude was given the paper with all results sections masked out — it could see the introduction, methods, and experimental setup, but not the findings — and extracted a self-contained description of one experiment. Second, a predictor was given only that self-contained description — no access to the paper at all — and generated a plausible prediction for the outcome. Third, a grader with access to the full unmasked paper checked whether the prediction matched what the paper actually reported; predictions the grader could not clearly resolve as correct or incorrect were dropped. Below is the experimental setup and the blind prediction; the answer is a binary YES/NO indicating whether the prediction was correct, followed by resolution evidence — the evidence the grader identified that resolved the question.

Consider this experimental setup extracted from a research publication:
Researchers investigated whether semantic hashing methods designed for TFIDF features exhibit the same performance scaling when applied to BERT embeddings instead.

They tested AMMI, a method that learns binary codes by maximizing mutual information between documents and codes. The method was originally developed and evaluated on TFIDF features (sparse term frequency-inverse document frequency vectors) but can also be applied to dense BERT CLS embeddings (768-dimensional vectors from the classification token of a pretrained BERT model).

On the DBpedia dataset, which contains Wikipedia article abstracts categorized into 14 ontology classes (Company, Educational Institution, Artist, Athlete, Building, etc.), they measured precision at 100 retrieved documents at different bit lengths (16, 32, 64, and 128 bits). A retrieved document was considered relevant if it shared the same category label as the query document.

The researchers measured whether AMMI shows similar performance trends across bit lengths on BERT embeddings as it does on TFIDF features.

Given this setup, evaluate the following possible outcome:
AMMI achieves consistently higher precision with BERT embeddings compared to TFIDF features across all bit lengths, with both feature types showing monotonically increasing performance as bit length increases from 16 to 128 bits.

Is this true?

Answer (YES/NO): NO